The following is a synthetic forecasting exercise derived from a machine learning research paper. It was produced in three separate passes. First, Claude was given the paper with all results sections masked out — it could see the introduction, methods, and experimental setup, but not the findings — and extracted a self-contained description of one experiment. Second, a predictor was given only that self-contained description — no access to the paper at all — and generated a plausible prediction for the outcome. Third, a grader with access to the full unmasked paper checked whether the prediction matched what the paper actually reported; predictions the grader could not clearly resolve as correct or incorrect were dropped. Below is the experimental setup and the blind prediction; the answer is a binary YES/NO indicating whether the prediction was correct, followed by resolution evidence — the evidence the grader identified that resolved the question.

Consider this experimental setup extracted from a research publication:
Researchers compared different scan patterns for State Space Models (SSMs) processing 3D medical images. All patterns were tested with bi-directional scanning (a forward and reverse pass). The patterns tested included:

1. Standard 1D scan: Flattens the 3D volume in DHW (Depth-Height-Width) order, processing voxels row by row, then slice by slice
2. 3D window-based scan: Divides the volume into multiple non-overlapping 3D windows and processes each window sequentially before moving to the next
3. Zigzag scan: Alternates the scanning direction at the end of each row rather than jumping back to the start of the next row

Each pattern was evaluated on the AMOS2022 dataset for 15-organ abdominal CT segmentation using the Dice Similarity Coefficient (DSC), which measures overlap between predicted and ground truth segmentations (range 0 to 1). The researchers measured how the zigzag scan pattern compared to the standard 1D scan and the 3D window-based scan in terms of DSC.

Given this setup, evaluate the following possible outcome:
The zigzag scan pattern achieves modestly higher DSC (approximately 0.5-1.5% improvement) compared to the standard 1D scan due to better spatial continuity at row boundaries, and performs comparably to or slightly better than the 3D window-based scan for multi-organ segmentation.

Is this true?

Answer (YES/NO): NO